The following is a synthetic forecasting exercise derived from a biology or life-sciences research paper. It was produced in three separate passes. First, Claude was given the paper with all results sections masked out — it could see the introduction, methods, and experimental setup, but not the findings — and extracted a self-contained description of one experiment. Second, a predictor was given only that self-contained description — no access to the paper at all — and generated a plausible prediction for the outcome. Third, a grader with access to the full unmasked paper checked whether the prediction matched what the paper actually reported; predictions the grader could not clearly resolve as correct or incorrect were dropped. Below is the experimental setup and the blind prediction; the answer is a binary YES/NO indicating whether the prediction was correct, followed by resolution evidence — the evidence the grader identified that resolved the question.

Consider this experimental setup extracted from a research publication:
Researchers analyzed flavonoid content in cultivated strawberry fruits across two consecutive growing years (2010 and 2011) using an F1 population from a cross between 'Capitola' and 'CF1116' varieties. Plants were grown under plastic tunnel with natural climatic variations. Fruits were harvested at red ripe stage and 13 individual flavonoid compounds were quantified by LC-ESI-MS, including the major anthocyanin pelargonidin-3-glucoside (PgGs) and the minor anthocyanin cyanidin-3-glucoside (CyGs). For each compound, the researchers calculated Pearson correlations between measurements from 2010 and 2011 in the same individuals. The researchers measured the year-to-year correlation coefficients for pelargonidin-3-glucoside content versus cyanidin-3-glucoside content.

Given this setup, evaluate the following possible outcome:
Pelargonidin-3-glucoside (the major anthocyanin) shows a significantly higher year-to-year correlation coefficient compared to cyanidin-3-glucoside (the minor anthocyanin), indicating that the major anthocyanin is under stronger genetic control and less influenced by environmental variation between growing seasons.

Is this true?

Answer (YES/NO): YES